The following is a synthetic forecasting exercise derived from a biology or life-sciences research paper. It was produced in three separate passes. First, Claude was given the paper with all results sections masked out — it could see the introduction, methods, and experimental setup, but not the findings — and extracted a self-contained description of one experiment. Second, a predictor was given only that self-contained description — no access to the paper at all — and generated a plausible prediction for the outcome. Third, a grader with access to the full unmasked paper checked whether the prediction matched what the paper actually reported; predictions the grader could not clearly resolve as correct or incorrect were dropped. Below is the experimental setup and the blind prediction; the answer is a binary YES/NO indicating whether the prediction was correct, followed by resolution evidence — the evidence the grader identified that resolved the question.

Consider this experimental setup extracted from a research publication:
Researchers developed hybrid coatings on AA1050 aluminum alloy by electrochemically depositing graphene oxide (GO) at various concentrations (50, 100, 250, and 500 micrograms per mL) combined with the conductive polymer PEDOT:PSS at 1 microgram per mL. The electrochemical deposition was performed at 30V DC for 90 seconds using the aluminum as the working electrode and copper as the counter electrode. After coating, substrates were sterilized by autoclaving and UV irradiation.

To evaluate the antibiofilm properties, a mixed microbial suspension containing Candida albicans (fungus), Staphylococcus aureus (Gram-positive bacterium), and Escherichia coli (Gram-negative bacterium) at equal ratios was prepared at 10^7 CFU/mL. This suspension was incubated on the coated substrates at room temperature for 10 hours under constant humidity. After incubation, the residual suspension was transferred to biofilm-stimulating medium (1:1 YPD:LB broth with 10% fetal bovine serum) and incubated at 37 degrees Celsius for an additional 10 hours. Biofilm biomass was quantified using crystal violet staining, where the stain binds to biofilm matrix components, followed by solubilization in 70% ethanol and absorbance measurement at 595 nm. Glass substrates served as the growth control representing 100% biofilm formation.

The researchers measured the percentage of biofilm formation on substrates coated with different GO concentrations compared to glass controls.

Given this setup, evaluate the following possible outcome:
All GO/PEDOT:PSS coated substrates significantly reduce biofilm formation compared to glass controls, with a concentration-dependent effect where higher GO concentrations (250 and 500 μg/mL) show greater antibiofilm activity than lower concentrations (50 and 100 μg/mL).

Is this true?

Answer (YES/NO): NO